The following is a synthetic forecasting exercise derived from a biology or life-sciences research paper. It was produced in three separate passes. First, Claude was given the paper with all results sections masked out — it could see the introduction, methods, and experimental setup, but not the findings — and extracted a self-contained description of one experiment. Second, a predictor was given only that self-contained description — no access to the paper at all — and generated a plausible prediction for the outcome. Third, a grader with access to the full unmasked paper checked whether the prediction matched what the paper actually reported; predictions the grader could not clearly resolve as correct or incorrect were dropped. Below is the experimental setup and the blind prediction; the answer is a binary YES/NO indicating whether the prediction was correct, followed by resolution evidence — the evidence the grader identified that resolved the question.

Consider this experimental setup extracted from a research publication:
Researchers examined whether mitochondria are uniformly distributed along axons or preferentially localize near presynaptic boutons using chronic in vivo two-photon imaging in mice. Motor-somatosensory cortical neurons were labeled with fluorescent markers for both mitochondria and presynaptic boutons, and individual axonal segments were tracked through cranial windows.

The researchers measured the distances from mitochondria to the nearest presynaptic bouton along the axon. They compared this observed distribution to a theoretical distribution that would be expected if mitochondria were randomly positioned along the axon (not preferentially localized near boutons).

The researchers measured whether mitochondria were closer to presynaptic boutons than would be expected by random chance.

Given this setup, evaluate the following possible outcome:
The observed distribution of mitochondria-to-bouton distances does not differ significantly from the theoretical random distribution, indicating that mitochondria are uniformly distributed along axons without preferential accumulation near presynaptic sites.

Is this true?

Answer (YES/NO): NO